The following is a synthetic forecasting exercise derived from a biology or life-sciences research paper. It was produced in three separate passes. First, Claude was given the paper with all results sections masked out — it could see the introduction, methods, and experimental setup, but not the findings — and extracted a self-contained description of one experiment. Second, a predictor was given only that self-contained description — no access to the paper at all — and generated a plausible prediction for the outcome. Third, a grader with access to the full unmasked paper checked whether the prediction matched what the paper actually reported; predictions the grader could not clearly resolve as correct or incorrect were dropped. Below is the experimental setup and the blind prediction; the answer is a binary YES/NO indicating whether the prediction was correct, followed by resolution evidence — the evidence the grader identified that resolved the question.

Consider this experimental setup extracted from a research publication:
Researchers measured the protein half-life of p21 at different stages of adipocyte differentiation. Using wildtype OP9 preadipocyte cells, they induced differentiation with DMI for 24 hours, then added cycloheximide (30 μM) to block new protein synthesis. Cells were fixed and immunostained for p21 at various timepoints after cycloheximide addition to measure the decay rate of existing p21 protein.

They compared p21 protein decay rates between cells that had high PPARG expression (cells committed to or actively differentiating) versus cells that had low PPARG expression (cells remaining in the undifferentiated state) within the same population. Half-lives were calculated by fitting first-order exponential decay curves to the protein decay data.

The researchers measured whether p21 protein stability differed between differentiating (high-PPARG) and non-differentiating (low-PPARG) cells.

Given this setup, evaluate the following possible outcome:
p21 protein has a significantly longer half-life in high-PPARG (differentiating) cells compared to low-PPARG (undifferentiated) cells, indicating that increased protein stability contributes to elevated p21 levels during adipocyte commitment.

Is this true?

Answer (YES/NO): NO